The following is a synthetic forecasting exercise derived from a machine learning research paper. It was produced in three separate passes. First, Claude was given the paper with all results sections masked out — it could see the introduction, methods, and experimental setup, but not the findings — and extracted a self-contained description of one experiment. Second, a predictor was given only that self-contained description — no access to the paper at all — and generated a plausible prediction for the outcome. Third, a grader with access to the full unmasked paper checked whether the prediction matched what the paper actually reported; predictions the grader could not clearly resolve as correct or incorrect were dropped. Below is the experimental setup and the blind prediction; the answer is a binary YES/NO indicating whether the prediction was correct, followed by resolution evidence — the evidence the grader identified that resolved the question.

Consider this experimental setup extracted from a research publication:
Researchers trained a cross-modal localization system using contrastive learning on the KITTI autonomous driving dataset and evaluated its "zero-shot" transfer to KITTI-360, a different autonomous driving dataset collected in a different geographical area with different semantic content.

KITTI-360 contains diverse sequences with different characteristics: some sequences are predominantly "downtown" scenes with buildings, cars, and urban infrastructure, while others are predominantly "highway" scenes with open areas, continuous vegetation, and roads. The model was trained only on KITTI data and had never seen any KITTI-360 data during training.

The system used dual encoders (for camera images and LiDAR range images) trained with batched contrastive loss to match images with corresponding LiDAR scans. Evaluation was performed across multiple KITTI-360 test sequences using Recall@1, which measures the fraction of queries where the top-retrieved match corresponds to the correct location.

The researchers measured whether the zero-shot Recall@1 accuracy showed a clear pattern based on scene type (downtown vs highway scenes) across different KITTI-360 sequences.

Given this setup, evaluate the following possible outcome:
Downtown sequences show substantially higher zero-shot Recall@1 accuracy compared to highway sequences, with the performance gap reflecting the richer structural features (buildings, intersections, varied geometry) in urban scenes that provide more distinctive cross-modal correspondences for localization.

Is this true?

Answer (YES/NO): NO